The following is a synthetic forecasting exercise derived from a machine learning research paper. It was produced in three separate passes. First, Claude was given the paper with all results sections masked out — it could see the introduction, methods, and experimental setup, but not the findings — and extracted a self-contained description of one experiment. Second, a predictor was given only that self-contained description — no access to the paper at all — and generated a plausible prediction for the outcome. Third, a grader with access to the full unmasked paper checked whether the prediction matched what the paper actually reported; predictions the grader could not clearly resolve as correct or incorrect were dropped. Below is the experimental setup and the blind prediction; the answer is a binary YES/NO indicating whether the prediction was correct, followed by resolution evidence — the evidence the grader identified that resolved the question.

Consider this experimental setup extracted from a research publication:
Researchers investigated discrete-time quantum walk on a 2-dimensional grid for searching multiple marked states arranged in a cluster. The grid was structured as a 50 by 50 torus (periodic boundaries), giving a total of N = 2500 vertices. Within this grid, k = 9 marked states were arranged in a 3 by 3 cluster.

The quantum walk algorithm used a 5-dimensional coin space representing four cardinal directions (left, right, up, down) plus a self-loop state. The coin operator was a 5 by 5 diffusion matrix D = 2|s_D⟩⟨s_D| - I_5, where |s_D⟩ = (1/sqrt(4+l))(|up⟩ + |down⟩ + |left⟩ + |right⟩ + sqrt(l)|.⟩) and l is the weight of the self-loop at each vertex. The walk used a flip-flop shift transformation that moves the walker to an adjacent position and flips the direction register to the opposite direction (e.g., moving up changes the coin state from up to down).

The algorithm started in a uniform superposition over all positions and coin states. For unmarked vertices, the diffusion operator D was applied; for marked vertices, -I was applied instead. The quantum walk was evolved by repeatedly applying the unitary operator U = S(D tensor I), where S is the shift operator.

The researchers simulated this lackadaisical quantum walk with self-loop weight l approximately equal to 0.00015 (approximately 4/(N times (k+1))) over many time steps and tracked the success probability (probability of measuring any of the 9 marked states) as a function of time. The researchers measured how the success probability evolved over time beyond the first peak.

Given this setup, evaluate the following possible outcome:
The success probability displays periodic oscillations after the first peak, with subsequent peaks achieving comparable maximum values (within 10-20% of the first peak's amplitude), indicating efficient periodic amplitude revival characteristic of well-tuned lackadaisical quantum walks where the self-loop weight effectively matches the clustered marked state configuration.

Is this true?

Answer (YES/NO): NO